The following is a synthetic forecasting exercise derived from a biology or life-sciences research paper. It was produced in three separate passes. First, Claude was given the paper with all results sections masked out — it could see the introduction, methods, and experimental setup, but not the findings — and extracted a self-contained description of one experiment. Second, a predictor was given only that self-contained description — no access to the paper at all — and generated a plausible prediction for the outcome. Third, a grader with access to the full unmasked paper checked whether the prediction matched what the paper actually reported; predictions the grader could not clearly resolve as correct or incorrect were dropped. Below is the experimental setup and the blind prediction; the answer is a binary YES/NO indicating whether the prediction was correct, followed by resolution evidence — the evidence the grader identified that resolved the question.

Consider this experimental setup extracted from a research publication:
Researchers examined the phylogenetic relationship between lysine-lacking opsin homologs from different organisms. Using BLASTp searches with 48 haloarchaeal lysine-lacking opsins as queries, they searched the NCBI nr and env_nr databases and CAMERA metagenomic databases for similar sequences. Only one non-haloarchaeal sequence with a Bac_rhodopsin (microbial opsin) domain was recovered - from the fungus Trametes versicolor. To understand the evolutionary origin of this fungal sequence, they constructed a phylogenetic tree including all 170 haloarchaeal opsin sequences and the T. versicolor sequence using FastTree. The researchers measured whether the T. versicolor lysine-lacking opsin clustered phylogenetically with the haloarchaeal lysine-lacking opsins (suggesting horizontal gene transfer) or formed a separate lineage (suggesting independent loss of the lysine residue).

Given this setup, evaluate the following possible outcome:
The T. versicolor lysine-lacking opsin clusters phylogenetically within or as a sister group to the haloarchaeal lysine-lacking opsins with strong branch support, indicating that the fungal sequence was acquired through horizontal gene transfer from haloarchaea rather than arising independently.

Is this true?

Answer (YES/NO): NO